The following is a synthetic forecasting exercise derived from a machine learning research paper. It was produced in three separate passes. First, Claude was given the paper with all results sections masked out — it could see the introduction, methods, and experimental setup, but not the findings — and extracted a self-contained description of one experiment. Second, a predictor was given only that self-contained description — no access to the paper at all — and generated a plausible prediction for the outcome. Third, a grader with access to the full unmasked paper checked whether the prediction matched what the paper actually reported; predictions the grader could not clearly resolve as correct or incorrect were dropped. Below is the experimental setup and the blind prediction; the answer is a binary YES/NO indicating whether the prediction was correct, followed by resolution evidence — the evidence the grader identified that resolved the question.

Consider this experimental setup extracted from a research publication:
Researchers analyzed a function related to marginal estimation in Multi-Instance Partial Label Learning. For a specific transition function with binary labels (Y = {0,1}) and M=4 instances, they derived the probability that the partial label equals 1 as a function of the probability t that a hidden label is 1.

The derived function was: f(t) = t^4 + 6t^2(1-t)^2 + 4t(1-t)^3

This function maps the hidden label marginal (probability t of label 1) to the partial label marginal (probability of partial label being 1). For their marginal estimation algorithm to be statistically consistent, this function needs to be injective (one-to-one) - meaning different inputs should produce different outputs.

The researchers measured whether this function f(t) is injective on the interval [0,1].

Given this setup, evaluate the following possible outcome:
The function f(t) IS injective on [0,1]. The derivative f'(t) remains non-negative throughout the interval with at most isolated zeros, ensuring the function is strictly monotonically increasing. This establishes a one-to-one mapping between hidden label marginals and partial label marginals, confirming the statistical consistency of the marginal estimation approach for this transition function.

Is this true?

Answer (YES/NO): NO